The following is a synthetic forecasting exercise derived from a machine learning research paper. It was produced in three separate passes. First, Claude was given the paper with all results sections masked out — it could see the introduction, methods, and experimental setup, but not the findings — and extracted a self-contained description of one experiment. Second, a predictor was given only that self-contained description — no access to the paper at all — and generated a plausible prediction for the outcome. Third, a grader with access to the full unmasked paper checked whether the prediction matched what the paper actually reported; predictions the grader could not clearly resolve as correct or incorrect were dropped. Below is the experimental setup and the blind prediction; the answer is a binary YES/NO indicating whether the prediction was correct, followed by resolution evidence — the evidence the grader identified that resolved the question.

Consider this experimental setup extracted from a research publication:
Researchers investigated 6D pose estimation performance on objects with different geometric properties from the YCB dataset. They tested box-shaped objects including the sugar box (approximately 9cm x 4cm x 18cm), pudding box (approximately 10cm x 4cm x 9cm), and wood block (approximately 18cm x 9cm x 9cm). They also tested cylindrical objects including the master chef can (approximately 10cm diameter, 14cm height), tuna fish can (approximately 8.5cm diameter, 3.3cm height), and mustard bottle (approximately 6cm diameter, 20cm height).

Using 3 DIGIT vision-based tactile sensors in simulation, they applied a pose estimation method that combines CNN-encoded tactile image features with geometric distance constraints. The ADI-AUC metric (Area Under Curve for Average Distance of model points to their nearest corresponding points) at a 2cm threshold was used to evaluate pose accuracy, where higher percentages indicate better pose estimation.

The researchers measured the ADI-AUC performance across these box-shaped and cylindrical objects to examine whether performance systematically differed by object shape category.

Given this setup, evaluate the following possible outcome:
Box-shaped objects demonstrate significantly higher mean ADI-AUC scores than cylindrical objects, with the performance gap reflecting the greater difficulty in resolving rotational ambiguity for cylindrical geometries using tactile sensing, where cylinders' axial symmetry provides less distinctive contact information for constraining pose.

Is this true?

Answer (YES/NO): NO